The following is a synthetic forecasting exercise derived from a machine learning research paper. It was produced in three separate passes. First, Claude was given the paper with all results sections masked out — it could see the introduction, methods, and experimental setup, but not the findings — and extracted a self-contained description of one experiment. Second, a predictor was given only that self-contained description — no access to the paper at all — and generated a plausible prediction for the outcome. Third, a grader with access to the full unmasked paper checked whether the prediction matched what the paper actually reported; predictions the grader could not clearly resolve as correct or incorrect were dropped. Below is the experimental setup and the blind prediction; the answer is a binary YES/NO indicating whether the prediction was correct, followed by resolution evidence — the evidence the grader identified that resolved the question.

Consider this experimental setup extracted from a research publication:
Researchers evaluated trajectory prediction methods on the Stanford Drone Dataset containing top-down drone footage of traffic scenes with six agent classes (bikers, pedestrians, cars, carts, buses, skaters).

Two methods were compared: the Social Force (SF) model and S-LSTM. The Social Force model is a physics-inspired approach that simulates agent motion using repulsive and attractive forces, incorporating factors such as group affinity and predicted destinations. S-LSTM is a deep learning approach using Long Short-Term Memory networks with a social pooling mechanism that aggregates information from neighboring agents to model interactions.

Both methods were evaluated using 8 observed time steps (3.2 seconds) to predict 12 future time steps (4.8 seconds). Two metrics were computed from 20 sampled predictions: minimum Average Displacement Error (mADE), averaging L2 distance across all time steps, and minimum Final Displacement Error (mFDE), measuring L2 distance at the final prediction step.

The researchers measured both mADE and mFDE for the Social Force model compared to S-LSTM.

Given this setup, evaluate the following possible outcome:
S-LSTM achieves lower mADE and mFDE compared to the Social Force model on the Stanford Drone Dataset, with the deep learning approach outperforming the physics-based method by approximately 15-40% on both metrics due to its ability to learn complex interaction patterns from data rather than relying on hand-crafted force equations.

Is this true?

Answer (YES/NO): NO